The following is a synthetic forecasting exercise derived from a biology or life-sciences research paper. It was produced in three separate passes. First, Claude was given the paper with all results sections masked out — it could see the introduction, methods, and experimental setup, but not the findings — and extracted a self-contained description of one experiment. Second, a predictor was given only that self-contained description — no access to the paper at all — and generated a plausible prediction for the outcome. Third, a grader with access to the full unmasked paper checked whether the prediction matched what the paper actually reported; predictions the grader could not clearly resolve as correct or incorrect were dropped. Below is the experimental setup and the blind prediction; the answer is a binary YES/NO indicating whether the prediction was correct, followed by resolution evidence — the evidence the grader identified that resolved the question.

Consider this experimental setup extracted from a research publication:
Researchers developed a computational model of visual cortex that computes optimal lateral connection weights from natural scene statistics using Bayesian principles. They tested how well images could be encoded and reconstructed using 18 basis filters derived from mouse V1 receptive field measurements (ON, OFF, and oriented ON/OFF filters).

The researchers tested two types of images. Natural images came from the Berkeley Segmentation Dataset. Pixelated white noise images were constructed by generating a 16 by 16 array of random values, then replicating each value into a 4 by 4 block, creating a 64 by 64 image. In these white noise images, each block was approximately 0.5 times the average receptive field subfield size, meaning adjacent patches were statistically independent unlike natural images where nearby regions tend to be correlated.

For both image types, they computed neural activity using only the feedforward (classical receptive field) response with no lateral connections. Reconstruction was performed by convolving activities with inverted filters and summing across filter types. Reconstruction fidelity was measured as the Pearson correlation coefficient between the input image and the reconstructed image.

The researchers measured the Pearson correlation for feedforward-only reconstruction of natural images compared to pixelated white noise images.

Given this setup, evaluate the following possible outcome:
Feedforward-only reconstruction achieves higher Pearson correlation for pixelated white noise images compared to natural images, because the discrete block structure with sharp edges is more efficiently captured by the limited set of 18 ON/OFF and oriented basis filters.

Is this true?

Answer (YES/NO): YES